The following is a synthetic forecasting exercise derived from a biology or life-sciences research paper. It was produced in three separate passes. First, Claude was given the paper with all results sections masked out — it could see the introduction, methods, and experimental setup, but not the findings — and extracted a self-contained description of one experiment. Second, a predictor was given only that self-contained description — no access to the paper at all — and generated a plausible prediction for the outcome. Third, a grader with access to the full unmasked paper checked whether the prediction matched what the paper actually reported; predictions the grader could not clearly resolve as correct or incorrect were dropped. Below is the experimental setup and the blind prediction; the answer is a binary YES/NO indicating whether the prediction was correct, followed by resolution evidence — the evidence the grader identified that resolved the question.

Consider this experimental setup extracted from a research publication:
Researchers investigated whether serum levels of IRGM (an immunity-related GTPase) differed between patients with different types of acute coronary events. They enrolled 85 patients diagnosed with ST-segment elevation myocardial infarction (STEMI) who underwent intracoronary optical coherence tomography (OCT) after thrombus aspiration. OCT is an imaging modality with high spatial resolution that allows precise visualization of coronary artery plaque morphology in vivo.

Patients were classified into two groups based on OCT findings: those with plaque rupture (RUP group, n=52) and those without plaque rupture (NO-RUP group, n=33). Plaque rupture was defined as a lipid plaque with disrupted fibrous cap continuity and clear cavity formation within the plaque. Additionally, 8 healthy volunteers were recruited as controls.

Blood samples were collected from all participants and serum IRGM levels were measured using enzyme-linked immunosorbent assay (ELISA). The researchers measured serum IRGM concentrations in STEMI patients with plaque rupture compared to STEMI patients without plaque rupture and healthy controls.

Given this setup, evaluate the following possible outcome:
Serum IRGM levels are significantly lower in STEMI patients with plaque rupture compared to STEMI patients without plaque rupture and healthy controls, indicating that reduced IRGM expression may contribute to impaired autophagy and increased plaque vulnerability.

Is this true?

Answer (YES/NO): NO